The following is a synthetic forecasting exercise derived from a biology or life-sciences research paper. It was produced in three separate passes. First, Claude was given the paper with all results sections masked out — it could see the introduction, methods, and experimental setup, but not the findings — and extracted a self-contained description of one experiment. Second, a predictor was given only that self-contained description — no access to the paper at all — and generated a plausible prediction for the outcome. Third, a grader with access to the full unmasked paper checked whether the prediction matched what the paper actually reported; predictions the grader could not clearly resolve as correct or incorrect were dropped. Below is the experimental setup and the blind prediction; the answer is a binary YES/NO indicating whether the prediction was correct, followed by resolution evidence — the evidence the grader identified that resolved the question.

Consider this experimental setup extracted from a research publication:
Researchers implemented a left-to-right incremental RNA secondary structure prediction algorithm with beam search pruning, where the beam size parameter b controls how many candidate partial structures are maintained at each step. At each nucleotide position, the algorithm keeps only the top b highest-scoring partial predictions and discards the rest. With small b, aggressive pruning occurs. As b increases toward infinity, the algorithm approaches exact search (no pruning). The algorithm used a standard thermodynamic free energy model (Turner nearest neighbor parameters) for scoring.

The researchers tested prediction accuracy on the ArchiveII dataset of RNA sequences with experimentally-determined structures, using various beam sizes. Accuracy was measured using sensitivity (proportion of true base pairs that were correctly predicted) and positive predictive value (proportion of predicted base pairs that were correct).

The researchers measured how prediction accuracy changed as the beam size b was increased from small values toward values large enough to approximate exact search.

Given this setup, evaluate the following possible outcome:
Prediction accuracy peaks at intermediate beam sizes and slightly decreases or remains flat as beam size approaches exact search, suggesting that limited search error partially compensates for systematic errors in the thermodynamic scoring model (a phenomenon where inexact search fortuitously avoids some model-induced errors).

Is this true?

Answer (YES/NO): YES